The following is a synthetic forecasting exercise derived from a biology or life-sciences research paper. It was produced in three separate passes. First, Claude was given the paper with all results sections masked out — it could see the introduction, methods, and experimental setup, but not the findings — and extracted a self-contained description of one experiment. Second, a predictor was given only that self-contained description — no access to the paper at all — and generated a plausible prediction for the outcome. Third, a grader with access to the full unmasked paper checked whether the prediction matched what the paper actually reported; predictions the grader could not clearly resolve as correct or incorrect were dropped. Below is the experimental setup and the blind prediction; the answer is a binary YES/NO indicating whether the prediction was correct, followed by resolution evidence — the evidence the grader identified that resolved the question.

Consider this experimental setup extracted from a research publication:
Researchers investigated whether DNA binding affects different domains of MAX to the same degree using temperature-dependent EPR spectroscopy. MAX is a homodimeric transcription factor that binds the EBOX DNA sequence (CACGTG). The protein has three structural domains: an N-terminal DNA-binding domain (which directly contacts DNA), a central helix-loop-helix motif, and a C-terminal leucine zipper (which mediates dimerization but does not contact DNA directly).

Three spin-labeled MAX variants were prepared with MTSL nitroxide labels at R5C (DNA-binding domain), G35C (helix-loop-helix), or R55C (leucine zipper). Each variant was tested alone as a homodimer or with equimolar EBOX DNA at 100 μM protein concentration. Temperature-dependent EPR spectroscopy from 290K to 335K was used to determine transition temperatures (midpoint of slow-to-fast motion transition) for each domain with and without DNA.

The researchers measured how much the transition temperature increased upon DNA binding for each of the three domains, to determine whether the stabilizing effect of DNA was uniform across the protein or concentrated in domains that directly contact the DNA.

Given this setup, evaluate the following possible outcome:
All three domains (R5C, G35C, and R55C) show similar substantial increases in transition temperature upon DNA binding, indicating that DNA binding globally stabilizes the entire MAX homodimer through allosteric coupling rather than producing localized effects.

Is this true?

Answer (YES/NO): NO